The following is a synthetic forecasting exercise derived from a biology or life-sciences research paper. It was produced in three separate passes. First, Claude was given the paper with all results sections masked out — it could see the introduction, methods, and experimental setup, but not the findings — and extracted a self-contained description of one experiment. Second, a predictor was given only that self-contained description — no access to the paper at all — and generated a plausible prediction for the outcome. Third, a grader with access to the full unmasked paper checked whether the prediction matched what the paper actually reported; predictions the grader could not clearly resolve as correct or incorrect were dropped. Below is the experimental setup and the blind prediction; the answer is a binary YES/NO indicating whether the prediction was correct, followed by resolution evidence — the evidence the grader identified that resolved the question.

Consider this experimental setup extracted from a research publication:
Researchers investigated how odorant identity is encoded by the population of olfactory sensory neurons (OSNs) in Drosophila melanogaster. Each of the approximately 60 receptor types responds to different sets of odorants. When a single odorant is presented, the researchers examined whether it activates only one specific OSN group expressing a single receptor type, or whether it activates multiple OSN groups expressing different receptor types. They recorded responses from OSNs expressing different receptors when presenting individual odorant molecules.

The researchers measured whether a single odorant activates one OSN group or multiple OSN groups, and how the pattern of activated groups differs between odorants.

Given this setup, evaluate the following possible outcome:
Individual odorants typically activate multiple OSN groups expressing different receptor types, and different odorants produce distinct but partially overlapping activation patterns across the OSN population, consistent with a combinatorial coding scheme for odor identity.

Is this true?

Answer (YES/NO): YES